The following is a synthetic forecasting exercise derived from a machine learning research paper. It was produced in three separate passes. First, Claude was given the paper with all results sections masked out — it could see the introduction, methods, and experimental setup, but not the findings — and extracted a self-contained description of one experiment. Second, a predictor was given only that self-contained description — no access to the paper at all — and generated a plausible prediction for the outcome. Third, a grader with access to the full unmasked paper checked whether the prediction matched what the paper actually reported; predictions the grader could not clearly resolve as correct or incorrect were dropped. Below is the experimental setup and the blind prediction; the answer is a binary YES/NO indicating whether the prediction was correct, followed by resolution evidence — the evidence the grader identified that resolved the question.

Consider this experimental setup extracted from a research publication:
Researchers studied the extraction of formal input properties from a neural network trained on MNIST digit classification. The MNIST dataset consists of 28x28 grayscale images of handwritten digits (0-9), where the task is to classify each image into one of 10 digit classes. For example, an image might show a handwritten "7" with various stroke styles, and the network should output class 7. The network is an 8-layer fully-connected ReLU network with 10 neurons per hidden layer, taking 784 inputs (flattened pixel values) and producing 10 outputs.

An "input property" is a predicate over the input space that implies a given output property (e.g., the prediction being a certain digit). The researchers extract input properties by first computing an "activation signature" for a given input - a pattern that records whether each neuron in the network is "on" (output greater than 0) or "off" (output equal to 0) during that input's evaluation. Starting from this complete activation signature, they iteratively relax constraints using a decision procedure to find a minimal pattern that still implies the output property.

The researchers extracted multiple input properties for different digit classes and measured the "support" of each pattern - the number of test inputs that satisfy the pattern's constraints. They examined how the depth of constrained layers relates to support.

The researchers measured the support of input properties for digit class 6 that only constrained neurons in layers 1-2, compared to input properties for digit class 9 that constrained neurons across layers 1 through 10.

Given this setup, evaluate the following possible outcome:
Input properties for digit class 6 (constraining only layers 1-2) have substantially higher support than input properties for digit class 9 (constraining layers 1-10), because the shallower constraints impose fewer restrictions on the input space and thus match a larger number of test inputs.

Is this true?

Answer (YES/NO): YES